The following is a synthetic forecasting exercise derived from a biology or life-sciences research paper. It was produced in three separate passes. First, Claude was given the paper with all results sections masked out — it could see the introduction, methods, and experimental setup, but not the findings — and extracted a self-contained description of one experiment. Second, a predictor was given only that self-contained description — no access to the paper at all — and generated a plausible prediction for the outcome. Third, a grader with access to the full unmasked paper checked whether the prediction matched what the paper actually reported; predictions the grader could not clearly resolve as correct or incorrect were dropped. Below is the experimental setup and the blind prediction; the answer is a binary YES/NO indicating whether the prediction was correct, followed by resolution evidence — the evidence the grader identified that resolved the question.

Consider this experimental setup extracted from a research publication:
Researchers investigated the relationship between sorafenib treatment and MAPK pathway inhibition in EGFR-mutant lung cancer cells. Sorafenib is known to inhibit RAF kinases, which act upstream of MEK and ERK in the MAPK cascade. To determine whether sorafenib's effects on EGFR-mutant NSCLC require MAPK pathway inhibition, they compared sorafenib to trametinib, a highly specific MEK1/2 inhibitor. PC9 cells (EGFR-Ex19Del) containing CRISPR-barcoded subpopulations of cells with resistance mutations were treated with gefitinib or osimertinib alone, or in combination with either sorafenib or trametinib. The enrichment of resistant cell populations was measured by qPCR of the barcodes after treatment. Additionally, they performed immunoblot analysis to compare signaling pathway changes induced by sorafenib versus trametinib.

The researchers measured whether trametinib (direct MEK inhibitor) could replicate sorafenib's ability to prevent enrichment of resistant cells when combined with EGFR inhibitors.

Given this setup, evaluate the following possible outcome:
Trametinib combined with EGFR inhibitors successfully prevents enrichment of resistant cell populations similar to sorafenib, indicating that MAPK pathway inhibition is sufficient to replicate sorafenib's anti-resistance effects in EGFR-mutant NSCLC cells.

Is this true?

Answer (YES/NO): NO